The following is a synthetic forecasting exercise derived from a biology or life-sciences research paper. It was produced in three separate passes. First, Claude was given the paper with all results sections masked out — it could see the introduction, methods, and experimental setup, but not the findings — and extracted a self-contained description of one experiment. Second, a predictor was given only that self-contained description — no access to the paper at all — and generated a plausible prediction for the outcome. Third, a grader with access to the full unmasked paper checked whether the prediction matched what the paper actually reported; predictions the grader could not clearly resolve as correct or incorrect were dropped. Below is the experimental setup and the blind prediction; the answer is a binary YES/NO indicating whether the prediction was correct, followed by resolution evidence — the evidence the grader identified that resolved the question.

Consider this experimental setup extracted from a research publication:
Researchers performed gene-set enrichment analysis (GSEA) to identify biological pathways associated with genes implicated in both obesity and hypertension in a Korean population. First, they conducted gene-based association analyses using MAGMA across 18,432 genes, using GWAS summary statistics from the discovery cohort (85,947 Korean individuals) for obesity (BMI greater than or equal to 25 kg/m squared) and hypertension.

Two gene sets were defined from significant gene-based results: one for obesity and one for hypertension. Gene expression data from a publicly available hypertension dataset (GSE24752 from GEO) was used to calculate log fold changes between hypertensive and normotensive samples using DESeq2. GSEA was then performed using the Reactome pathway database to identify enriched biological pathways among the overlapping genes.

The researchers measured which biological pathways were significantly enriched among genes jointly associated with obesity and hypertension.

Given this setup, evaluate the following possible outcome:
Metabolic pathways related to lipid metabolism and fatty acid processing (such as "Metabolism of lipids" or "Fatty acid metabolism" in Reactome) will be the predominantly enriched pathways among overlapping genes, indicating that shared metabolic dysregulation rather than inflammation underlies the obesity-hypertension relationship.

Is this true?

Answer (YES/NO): NO